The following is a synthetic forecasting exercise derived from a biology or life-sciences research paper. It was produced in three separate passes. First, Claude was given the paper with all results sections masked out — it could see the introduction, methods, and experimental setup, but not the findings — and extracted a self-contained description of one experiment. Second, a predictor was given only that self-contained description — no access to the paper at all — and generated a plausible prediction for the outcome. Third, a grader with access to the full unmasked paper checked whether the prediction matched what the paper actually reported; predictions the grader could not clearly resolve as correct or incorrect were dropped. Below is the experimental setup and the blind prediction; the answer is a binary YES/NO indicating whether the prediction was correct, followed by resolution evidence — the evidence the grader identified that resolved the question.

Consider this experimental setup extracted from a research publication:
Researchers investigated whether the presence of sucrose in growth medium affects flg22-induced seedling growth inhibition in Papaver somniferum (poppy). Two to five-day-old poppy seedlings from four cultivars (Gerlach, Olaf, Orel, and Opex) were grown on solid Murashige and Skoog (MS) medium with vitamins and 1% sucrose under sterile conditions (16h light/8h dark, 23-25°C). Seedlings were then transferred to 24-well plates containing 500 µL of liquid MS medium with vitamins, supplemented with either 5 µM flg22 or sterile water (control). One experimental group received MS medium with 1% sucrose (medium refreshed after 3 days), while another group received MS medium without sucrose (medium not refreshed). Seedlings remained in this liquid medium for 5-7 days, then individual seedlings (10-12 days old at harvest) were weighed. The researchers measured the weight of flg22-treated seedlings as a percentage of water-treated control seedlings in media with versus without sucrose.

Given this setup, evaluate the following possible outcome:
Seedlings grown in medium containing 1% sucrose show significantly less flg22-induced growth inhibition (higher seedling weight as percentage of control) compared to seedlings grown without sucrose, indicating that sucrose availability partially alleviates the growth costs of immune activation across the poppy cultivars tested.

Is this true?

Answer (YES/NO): YES